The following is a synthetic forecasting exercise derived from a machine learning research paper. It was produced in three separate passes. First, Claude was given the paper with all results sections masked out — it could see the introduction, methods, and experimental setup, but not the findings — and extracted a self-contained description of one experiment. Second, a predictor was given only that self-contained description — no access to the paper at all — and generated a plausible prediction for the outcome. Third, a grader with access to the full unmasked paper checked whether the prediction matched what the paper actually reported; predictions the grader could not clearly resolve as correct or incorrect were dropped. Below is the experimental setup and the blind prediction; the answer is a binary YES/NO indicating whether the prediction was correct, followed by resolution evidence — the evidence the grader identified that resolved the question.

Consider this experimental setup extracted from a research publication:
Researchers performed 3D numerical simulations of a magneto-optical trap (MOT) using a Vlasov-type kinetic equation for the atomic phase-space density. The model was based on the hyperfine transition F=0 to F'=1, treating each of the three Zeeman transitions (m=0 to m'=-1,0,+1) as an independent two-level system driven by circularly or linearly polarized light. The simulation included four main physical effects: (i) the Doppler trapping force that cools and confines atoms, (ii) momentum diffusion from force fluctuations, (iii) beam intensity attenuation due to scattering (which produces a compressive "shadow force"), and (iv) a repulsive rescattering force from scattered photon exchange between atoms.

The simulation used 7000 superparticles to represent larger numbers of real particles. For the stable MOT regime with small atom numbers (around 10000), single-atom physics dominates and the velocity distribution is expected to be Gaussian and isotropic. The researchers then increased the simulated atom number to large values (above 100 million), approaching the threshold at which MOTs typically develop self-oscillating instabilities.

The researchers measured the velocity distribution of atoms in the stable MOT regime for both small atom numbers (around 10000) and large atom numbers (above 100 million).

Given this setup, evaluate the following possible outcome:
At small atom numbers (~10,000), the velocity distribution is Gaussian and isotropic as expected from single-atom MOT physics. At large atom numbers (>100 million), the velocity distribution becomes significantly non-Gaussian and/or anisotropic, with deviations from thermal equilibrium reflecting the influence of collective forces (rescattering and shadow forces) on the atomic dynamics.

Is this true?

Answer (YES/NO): YES